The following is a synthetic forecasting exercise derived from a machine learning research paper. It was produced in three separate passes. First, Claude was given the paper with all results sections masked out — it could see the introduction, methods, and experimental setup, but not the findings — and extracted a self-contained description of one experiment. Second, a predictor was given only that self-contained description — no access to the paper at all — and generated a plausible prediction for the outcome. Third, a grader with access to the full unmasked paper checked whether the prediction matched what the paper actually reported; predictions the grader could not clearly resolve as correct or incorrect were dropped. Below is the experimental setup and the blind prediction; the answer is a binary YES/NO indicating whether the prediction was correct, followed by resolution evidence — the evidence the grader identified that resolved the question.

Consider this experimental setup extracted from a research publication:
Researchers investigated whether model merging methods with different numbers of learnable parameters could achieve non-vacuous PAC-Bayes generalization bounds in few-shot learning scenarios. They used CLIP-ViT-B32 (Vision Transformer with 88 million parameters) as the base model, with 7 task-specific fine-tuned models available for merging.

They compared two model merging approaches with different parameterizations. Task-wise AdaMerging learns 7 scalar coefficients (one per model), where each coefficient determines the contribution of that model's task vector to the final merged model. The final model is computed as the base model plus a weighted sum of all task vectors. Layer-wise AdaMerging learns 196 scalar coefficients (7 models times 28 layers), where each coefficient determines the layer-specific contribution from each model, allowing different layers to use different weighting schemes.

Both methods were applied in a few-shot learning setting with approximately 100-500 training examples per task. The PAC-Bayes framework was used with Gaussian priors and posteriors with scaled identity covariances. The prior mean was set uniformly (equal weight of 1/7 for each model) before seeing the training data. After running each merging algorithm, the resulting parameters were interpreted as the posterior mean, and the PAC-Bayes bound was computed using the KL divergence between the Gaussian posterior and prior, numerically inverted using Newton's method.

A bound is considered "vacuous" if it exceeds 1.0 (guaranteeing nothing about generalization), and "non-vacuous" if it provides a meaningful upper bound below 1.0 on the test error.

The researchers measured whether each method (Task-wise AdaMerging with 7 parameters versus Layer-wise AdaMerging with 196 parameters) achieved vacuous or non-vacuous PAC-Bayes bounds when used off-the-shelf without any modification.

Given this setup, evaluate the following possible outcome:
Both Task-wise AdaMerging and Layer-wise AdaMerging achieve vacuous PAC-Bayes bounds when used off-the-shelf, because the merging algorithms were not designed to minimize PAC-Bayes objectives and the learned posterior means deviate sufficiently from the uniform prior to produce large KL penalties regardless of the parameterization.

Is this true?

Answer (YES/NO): NO